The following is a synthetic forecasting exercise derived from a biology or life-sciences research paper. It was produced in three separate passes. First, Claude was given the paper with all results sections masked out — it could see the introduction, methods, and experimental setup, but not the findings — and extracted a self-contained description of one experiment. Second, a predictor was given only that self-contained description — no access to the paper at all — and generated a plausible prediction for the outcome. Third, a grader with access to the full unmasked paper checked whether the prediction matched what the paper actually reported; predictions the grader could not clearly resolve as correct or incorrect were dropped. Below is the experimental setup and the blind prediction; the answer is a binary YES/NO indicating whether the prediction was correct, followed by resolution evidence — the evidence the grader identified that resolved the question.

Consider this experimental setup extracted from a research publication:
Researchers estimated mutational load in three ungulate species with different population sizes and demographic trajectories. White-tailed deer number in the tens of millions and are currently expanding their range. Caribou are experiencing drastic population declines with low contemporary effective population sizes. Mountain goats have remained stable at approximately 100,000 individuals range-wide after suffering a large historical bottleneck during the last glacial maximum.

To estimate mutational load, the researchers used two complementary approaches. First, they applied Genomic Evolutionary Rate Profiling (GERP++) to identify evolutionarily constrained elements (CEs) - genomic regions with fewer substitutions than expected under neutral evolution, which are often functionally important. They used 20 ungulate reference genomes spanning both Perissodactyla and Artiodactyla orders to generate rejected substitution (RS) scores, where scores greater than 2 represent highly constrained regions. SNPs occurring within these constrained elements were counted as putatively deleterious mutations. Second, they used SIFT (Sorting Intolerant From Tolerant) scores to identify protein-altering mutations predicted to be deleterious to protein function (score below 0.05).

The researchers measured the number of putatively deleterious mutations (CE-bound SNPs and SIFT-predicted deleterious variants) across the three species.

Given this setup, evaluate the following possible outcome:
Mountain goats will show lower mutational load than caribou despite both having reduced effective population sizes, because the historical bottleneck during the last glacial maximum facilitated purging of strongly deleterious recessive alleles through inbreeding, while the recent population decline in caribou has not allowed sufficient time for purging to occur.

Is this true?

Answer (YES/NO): YES